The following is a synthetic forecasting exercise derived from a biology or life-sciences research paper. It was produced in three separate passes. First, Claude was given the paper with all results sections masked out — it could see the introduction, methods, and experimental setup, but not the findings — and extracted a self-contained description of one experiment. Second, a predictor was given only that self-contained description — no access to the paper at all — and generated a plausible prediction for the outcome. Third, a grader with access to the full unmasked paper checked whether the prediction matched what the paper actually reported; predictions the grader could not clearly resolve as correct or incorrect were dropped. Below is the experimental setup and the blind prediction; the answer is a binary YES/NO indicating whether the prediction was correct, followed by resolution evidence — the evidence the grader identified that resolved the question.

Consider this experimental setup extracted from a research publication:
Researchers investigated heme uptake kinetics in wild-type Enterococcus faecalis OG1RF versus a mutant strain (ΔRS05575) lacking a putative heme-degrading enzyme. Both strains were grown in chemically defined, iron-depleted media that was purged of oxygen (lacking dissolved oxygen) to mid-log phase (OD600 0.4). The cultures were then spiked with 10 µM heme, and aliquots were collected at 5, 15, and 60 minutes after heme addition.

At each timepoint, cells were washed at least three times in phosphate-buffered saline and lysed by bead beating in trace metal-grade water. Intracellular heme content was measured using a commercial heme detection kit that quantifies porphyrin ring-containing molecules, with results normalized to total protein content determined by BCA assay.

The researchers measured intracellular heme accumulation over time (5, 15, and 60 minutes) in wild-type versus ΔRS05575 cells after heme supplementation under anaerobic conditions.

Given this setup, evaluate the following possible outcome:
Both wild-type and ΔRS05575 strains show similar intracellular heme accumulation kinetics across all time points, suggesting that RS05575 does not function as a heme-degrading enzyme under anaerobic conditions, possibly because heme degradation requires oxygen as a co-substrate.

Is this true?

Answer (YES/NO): NO